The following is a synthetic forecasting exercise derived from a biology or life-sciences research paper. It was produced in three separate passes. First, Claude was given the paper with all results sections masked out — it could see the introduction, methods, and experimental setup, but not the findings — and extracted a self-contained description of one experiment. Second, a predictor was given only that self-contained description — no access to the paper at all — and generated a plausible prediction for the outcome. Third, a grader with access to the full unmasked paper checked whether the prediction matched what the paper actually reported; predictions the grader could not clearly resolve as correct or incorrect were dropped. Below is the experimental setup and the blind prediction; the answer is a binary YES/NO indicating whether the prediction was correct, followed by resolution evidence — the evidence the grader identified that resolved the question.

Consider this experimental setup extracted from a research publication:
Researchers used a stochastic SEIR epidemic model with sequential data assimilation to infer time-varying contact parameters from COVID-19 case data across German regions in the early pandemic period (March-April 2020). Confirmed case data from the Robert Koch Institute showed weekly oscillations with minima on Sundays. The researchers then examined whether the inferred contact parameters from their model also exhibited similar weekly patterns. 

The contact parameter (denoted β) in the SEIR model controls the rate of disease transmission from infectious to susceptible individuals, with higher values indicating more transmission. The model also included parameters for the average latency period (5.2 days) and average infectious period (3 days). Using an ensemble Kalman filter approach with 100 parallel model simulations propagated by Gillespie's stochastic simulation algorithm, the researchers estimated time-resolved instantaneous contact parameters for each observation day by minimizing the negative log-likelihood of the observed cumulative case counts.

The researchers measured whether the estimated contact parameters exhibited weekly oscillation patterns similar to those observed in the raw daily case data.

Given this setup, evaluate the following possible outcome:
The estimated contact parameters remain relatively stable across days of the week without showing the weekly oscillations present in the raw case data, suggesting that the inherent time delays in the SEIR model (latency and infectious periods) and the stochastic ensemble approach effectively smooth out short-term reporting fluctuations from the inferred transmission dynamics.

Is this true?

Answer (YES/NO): NO